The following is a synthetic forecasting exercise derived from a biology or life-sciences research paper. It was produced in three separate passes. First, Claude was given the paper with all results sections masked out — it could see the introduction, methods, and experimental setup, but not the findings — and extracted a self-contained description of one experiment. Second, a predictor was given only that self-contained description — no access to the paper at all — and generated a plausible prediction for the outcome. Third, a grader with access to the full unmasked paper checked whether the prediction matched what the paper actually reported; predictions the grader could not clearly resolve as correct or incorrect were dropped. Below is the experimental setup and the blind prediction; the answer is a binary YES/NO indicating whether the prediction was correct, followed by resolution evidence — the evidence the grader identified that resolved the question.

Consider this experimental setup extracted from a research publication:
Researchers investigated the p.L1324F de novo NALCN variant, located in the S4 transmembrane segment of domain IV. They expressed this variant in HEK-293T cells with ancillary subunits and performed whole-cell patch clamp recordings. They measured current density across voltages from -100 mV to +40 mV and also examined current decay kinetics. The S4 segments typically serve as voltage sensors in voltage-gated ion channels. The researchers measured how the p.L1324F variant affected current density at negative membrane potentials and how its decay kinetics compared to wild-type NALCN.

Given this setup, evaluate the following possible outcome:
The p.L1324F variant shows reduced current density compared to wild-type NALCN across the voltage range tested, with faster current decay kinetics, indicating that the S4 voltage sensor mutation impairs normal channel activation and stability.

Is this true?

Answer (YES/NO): NO